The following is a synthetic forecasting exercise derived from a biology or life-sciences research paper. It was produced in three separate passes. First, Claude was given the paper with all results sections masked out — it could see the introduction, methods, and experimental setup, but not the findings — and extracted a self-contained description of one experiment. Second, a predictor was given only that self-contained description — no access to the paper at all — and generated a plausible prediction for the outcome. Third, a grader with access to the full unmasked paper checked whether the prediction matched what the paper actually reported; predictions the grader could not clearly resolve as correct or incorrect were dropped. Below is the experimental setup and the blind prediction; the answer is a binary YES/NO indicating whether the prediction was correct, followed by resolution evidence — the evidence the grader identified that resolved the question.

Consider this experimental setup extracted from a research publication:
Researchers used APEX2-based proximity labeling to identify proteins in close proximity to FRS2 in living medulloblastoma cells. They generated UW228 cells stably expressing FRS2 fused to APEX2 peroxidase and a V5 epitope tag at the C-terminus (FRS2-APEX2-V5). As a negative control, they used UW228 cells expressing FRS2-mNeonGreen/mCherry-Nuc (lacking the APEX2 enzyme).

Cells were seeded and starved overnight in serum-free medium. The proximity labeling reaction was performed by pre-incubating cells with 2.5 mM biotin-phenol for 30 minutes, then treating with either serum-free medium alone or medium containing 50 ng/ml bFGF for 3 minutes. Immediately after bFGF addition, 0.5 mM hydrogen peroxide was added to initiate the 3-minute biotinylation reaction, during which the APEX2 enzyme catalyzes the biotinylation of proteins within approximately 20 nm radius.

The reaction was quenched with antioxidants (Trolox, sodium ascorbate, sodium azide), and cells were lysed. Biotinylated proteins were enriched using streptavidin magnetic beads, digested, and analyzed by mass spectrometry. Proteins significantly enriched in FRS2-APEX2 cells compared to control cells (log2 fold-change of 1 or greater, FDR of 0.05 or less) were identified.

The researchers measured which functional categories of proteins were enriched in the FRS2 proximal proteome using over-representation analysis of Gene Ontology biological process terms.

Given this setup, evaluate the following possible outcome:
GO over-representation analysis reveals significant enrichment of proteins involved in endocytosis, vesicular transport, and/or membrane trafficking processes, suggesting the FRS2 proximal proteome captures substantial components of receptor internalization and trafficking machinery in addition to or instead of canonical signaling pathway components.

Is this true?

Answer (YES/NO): NO